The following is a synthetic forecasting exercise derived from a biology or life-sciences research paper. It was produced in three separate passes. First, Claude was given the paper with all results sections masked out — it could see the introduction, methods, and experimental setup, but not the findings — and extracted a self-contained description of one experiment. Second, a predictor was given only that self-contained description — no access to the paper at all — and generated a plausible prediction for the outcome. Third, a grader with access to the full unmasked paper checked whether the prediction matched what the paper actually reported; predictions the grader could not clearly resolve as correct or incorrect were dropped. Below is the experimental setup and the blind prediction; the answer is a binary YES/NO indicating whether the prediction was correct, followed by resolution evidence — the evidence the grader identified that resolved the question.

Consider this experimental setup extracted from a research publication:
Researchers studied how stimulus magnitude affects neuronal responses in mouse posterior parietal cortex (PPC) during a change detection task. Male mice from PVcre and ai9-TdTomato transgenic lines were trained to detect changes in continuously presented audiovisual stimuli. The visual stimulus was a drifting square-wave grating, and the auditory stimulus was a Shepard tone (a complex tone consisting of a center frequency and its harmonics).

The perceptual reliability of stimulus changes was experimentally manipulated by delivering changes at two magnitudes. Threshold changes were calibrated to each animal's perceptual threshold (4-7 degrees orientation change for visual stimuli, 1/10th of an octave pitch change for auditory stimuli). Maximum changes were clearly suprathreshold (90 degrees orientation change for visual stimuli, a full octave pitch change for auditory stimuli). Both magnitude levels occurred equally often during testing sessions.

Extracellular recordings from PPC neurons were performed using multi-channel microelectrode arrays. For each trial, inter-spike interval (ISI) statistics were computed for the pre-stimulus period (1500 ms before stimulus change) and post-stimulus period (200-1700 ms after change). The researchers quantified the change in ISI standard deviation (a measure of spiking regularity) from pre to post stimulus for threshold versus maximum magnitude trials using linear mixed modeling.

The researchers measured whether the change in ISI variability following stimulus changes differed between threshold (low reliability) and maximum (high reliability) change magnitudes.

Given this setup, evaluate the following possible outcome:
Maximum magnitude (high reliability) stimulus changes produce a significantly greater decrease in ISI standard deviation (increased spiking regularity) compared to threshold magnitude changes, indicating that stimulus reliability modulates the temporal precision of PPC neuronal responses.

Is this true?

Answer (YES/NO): YES